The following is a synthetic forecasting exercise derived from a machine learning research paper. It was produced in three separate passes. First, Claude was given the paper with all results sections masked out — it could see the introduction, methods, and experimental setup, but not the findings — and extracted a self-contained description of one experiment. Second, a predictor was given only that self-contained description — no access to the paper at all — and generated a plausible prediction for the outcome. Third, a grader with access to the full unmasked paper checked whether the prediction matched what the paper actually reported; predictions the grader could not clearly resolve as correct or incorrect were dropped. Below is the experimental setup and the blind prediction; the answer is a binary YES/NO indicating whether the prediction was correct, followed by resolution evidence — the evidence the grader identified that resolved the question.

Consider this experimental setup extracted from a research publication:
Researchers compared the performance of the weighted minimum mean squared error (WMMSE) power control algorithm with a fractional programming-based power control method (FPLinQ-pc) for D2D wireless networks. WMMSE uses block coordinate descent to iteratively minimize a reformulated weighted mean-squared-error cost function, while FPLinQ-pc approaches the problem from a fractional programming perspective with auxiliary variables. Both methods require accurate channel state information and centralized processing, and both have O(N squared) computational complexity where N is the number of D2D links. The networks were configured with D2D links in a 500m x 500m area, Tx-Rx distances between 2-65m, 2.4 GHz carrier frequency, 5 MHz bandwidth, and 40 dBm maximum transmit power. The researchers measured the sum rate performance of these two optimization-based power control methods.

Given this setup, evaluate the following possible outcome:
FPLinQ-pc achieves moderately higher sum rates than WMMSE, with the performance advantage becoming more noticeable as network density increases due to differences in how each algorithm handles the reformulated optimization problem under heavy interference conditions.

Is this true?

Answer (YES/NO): NO